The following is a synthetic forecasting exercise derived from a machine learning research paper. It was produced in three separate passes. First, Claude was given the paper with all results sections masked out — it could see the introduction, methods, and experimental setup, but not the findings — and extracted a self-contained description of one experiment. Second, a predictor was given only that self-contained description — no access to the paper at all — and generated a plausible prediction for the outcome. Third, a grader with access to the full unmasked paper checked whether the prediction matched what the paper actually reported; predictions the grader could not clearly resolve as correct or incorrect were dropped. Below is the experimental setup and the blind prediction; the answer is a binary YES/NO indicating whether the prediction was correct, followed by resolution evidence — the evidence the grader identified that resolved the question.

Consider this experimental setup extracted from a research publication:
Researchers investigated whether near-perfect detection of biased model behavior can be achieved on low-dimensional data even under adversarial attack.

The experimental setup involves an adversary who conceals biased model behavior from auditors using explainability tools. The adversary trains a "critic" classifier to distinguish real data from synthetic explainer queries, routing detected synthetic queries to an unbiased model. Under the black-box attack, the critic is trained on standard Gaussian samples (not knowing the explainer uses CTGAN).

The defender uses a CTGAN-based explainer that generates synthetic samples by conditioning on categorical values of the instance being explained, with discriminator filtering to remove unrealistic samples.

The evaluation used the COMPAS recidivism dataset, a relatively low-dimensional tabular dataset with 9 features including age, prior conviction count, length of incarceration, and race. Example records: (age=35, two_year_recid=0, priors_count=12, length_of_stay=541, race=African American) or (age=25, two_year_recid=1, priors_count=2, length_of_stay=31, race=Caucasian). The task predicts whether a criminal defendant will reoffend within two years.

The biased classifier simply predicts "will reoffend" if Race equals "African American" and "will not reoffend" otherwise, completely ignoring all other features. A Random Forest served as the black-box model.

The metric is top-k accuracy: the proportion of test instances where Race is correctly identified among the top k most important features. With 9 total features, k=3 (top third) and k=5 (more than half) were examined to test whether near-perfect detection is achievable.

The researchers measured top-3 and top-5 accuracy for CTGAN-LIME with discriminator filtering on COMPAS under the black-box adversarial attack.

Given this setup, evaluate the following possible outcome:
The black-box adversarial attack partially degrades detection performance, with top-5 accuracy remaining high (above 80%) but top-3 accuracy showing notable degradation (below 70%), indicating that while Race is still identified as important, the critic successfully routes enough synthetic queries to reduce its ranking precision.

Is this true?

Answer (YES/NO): NO